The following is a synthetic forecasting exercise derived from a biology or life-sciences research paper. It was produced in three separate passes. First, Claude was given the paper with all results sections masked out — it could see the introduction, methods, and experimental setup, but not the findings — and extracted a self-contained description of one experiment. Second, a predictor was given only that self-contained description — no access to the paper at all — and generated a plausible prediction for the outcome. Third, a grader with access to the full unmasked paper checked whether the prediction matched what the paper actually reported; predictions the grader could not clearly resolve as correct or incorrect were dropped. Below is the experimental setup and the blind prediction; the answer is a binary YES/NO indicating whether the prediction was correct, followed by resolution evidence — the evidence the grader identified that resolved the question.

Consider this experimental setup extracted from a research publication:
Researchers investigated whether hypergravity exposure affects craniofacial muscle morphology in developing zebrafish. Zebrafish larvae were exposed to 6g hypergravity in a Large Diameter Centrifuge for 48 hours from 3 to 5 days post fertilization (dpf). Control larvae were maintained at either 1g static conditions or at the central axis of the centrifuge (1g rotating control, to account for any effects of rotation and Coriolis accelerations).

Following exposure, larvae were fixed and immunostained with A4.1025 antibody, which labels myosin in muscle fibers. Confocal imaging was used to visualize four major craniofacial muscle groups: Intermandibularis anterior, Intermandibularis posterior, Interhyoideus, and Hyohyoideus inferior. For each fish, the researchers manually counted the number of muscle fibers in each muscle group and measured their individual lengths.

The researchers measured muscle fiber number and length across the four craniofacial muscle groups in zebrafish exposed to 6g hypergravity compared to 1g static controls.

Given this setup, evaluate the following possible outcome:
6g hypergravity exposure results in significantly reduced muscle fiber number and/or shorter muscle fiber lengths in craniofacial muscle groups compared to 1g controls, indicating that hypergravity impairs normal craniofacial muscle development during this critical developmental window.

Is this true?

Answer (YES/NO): NO